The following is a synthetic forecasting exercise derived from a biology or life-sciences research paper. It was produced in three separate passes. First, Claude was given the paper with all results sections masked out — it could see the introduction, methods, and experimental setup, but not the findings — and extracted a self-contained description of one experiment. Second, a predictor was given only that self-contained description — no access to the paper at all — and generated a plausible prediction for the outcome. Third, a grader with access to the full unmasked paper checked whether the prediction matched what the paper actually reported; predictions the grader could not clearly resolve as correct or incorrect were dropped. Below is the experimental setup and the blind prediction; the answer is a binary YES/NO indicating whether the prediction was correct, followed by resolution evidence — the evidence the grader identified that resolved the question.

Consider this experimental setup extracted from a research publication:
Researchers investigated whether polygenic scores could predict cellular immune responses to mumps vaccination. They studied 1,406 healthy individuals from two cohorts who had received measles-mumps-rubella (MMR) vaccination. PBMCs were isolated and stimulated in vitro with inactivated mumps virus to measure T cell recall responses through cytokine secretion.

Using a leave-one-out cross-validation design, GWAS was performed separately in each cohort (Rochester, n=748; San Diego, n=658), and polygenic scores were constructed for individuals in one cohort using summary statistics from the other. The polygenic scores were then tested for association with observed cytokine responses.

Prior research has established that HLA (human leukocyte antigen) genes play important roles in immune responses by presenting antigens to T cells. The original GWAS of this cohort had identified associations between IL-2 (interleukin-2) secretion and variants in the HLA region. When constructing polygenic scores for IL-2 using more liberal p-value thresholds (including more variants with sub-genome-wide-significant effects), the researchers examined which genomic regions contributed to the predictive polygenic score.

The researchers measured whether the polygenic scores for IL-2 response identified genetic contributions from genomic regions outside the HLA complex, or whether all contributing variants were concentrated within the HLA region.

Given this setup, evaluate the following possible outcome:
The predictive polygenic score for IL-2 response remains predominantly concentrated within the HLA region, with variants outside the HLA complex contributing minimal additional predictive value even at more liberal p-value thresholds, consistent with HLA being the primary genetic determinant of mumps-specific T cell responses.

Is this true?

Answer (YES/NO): YES